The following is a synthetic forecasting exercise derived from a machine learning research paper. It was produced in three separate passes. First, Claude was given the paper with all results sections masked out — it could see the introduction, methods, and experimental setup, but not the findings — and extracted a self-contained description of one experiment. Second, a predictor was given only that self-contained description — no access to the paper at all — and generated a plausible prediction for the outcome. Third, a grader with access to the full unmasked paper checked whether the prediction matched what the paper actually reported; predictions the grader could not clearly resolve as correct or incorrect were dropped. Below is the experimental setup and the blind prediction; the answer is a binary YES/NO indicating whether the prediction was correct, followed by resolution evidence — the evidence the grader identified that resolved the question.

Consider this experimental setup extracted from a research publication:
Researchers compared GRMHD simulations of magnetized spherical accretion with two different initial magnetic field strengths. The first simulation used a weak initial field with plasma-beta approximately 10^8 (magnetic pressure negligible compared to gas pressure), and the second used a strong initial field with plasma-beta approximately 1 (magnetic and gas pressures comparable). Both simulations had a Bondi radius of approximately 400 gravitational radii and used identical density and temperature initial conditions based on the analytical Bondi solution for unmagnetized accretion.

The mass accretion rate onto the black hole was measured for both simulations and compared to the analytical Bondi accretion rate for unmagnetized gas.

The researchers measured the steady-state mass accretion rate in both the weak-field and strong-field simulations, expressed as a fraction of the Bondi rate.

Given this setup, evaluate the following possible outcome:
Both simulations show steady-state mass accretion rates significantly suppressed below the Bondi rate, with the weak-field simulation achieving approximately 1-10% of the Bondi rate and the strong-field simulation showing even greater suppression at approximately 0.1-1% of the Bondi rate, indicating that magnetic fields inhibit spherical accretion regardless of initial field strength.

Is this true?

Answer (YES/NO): NO